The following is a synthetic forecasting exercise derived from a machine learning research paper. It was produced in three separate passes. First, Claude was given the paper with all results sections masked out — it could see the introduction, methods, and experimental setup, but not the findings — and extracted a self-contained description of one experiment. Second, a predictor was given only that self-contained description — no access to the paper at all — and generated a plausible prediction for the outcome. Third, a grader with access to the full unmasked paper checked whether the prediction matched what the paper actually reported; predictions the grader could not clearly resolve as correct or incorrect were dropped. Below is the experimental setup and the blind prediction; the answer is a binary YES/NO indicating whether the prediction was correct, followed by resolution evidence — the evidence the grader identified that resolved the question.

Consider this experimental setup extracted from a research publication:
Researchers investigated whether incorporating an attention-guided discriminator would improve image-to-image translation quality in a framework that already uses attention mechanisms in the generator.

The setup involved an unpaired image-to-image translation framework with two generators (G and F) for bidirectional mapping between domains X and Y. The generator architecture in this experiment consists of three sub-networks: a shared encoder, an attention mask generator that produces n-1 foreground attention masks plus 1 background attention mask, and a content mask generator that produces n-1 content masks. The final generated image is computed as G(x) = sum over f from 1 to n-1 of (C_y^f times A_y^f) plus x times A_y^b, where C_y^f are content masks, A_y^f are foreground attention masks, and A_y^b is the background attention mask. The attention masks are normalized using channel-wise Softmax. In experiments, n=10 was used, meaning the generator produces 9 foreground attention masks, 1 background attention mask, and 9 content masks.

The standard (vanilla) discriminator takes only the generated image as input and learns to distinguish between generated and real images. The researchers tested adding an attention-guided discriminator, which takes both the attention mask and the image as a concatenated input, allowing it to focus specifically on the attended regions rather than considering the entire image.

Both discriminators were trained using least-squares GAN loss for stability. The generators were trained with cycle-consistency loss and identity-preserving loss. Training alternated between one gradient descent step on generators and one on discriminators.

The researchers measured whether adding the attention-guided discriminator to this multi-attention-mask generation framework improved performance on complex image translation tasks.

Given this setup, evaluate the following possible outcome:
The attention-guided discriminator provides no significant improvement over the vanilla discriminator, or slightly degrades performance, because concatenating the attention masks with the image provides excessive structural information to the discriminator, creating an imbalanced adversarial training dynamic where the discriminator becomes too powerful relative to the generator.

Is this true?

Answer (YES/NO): NO